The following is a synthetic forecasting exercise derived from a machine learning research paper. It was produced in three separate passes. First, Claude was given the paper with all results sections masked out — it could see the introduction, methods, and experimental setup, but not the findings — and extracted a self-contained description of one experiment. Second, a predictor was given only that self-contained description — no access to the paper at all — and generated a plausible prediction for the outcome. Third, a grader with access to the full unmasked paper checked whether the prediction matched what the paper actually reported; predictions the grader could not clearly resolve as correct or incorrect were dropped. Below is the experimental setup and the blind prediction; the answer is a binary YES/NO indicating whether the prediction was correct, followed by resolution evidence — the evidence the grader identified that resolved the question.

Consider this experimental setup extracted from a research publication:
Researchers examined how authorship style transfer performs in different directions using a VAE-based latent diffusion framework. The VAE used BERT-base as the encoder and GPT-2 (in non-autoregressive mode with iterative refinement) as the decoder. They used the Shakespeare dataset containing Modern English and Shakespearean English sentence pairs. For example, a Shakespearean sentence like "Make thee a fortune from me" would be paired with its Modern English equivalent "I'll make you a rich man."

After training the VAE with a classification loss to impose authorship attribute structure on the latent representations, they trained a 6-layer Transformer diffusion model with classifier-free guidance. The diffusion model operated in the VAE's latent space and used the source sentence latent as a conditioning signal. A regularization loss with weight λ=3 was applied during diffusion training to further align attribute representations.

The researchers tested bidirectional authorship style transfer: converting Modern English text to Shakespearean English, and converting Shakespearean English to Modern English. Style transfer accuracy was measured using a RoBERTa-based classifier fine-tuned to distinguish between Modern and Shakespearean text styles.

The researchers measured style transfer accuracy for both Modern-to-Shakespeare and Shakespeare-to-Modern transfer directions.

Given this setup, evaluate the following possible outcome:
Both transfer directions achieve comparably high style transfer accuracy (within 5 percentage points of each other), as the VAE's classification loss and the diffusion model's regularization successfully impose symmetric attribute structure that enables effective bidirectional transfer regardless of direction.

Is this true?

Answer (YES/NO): NO